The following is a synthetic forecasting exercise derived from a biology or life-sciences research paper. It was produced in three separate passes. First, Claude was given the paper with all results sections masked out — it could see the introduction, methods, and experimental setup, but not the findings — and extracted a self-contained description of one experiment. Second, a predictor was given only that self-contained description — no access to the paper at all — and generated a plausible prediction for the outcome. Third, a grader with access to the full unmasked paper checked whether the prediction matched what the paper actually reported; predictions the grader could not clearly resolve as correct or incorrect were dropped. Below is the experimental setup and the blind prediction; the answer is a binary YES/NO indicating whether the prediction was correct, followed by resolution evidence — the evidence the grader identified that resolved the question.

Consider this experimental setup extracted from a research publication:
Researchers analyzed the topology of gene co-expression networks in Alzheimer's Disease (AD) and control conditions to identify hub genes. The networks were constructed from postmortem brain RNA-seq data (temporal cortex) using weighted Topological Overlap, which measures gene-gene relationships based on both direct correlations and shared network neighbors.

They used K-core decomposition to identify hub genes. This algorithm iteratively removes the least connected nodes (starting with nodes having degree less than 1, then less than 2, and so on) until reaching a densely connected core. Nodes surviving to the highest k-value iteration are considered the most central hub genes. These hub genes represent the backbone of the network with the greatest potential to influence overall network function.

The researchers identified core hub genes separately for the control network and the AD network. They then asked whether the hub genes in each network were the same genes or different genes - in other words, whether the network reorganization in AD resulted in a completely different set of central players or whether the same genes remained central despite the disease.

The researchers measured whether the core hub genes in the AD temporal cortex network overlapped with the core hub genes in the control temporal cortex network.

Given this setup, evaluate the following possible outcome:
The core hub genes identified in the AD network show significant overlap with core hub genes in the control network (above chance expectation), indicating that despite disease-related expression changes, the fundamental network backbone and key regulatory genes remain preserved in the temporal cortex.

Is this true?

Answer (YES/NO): NO